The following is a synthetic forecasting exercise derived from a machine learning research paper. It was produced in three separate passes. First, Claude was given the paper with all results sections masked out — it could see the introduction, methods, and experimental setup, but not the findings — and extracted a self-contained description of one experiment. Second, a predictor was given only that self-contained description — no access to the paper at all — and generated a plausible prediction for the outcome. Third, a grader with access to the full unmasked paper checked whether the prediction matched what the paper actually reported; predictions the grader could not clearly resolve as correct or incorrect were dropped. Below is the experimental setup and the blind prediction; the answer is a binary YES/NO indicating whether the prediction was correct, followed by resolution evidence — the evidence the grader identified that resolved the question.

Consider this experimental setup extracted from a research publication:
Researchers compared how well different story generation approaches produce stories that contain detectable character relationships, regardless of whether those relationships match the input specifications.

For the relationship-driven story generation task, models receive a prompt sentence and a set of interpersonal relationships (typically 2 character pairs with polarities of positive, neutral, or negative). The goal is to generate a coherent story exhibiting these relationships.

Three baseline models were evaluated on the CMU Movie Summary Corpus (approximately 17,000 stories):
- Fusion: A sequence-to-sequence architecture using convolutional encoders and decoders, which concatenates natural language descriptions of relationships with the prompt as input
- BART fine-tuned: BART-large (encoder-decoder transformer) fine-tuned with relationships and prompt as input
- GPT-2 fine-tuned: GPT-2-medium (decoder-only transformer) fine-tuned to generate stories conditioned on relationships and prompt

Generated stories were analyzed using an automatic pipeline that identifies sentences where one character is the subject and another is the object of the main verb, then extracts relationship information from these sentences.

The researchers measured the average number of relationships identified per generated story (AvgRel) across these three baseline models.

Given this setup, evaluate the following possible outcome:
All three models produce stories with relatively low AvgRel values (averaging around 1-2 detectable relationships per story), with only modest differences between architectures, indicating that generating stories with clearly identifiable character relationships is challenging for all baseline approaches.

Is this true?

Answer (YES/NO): NO